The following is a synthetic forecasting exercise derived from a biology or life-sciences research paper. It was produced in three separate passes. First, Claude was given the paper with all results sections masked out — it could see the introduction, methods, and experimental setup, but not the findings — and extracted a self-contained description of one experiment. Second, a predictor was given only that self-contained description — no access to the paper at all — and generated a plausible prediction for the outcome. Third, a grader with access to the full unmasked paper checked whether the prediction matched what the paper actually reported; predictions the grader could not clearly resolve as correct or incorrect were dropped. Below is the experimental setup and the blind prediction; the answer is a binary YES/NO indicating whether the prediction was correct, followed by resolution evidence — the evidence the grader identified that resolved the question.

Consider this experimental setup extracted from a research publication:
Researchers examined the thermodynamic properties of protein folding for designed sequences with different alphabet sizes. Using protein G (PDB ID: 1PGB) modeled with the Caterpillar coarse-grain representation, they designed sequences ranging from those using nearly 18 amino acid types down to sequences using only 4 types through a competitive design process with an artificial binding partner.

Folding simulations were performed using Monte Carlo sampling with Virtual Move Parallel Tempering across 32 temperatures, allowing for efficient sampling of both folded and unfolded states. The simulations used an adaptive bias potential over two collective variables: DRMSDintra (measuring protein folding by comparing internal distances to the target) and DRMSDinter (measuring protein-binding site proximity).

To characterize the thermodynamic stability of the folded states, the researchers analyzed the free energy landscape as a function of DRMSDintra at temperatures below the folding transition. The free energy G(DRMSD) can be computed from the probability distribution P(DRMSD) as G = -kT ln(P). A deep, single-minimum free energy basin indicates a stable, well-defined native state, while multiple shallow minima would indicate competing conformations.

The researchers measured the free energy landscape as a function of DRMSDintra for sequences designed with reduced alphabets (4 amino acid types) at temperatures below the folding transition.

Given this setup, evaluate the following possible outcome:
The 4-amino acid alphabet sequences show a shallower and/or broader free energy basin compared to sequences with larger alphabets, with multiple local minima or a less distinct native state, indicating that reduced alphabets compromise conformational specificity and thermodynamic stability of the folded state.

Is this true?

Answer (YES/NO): YES